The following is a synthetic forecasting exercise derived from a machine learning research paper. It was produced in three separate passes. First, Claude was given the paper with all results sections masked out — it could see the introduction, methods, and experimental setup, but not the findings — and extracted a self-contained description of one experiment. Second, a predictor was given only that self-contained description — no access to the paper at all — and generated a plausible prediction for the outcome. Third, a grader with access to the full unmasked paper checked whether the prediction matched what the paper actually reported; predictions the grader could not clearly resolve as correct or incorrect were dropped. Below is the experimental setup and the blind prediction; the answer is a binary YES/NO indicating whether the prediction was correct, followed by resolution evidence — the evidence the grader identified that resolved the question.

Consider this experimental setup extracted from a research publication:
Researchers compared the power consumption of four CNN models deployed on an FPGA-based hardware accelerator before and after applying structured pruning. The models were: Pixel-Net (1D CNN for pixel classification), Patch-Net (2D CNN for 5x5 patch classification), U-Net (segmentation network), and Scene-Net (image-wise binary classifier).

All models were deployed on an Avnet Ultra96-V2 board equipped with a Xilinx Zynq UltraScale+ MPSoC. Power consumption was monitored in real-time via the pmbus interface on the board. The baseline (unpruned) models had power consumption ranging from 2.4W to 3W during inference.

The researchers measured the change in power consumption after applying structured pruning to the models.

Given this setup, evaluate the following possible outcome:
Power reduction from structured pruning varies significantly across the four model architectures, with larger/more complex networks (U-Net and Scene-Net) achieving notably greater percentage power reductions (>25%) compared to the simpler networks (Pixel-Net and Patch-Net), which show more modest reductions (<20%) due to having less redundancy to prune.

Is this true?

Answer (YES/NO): NO